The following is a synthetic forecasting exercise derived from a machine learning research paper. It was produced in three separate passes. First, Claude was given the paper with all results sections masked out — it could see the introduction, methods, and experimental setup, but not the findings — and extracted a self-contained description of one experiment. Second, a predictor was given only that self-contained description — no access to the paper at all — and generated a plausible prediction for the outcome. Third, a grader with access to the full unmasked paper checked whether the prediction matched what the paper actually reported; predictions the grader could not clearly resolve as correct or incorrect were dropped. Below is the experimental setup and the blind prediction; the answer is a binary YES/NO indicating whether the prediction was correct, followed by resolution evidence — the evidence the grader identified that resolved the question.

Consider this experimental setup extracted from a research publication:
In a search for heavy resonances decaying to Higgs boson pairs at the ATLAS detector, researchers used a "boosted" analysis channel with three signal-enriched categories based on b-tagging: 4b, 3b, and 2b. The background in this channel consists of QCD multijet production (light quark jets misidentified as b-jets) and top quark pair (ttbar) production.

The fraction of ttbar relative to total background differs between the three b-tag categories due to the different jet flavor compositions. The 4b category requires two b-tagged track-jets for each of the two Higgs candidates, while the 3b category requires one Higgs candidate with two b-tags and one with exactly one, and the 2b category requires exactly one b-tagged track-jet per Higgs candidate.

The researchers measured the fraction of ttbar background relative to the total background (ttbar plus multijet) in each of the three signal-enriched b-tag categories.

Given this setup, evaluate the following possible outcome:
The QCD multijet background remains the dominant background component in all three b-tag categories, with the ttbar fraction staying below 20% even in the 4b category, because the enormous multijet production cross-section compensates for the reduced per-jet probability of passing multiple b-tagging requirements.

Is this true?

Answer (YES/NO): NO